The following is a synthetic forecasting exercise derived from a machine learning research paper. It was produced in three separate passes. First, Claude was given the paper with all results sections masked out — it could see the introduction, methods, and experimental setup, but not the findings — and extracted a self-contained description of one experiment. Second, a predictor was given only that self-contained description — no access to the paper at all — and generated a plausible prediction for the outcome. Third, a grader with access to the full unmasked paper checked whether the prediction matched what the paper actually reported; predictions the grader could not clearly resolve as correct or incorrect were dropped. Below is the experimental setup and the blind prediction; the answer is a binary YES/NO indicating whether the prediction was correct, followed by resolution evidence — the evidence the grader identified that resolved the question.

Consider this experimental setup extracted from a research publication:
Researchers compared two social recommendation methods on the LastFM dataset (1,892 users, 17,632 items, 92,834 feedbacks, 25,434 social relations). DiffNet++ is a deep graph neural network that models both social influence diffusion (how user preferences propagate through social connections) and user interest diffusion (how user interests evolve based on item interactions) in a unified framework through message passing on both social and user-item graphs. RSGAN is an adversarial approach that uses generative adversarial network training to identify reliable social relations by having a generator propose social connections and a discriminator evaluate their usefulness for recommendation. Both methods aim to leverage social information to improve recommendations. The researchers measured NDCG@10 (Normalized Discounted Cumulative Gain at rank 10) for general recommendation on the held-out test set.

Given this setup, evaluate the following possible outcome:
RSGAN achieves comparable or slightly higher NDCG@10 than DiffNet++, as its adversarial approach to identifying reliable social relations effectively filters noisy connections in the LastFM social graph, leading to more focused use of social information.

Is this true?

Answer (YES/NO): NO